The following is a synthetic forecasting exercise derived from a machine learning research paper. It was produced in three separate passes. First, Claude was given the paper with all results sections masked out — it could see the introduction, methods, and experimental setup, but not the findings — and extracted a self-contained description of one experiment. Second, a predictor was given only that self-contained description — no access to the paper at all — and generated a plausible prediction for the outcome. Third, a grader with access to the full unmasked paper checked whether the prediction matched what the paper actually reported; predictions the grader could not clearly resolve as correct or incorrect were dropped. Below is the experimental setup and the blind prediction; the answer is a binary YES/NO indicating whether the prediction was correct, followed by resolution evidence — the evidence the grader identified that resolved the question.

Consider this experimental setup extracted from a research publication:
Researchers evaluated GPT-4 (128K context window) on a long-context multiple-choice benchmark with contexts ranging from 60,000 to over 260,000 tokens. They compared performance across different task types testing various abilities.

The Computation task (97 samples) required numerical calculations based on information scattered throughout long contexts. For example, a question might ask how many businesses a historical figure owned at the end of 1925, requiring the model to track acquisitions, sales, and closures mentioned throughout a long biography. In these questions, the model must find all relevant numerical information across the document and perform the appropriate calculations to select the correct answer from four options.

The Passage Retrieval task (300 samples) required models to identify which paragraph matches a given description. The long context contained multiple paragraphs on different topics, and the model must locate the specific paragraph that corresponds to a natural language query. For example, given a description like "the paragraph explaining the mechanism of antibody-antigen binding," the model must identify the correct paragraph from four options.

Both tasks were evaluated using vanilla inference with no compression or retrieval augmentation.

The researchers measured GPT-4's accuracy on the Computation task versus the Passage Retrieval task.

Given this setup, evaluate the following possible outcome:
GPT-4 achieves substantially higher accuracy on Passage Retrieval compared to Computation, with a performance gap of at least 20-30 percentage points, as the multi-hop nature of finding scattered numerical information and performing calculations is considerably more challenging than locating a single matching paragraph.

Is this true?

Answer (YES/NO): YES